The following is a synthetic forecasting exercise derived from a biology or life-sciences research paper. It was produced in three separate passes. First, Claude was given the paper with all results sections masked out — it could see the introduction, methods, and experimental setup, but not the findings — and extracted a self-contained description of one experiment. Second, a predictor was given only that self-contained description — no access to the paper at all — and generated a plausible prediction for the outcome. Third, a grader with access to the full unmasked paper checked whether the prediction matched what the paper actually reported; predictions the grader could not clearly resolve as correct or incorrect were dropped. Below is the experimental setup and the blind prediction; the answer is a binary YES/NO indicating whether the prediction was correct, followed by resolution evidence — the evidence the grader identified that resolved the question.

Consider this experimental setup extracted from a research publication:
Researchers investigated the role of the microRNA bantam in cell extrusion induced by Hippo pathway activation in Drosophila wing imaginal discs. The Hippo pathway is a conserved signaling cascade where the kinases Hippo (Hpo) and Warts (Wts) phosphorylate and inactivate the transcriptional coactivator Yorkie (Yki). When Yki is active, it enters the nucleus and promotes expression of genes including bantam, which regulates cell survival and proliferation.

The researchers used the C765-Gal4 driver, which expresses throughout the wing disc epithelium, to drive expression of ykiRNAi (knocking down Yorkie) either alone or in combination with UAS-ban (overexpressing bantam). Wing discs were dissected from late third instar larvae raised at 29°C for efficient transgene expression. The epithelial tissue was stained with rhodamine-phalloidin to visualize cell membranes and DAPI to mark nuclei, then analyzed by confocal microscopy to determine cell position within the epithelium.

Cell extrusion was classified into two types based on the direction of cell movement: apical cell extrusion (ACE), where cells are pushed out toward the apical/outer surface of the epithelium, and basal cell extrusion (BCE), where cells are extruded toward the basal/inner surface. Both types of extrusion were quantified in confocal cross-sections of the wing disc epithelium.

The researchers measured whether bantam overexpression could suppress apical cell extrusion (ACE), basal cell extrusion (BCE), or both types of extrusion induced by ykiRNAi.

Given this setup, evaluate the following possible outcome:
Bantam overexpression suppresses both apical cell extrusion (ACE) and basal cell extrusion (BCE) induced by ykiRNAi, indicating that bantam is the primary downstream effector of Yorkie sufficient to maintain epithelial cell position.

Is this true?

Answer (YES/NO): NO